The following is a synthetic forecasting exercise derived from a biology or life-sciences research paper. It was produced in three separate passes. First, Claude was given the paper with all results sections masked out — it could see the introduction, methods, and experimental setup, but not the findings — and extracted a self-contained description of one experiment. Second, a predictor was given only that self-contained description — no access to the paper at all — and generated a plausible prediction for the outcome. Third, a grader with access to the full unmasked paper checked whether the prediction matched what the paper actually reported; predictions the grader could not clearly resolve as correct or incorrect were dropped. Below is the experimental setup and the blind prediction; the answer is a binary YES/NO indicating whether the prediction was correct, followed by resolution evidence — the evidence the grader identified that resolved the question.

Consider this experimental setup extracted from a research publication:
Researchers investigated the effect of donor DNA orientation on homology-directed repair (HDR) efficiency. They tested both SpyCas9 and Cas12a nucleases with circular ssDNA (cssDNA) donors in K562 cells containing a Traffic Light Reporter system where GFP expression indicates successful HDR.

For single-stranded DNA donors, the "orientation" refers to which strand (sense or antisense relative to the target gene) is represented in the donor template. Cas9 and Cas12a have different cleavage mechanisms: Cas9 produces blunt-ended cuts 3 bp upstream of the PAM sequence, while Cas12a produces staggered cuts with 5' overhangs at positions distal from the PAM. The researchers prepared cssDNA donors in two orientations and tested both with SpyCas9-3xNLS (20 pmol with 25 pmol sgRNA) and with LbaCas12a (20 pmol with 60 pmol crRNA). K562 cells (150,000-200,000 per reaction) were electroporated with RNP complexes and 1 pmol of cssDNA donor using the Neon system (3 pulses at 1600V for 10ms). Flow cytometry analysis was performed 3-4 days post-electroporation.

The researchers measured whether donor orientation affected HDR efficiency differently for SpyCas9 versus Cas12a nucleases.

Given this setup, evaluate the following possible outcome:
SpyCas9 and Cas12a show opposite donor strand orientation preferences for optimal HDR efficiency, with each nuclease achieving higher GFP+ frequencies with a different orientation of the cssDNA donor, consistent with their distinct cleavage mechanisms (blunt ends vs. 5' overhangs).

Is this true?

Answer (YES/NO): NO